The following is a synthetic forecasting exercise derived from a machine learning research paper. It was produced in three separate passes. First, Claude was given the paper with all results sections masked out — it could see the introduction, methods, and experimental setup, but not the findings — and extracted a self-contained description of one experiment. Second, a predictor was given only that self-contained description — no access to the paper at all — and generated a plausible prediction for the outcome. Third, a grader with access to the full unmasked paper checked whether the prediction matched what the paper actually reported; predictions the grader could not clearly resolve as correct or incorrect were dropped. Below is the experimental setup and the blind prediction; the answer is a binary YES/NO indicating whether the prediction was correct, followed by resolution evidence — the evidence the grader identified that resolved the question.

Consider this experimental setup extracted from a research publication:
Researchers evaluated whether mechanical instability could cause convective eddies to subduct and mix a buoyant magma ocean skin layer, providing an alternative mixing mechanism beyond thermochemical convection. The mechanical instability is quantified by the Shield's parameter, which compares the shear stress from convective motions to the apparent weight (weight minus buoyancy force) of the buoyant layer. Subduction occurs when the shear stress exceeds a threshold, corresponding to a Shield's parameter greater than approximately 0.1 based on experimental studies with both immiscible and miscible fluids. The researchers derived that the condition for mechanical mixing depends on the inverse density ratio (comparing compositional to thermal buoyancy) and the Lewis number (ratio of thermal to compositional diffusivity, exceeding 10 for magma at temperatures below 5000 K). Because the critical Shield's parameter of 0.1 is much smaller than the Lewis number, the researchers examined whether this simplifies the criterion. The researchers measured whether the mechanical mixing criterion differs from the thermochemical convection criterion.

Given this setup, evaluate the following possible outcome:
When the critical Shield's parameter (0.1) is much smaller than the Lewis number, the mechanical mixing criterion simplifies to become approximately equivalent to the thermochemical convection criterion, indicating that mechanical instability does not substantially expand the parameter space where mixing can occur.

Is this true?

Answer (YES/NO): YES